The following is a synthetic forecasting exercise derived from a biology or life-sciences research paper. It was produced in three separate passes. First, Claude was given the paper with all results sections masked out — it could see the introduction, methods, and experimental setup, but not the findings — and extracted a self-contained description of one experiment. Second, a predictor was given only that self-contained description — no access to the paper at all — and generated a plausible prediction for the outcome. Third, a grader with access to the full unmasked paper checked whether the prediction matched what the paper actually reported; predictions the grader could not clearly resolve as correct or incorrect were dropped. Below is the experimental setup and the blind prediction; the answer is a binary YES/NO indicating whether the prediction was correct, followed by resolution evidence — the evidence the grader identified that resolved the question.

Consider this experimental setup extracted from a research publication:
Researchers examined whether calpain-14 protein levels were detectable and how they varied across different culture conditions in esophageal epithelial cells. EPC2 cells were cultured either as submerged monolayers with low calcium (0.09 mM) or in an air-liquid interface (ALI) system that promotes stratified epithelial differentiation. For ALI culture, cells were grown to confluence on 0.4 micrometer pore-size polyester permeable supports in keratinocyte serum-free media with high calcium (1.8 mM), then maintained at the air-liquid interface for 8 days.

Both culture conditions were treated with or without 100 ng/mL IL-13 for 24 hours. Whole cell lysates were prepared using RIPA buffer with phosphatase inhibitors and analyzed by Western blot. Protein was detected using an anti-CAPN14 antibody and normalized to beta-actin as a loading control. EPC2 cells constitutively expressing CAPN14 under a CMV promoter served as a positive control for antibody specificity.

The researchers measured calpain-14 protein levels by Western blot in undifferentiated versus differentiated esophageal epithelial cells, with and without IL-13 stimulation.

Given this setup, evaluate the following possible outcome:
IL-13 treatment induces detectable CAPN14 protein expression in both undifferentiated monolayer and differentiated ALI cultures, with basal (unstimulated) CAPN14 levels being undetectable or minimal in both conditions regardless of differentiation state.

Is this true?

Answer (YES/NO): NO